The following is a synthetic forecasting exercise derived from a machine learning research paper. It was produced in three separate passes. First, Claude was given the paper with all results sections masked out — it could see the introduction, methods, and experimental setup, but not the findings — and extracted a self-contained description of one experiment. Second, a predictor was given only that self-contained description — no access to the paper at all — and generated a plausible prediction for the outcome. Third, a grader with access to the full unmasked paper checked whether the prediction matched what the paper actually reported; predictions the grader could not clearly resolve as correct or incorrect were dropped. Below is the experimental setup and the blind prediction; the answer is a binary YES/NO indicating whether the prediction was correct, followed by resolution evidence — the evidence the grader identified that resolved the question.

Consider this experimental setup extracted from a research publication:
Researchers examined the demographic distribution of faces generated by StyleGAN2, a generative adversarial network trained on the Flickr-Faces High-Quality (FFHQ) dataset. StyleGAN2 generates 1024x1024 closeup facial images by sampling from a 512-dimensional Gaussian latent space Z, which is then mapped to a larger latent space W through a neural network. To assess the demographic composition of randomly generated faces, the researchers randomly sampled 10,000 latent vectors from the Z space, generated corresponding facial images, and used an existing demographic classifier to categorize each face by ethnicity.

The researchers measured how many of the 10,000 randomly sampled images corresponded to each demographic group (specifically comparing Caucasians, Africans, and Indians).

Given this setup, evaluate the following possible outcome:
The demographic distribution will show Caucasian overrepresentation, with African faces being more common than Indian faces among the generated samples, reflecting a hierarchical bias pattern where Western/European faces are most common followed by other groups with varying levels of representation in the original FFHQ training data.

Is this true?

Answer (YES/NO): YES